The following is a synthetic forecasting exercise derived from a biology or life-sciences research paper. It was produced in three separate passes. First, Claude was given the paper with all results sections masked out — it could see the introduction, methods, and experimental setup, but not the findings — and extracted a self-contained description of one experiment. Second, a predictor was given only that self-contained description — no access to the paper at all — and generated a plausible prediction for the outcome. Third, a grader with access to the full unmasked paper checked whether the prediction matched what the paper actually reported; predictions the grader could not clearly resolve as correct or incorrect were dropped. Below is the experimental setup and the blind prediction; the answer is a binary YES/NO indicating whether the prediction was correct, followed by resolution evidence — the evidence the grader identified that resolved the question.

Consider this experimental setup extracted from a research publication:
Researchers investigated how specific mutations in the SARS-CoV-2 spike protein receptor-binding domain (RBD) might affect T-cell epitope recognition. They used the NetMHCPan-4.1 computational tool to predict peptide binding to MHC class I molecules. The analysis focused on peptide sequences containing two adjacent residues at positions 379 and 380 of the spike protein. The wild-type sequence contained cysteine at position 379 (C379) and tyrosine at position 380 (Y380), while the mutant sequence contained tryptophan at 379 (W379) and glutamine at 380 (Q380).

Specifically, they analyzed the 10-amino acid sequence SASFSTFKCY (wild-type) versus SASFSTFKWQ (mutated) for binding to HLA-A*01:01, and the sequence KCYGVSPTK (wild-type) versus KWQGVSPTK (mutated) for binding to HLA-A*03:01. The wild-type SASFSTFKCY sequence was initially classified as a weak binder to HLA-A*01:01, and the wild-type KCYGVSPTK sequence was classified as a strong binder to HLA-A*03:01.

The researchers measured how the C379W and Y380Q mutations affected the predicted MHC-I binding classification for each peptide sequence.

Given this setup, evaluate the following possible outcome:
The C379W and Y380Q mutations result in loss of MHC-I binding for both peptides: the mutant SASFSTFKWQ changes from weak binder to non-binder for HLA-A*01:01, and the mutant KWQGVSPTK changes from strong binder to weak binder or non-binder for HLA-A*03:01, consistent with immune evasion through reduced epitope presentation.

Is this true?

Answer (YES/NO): YES